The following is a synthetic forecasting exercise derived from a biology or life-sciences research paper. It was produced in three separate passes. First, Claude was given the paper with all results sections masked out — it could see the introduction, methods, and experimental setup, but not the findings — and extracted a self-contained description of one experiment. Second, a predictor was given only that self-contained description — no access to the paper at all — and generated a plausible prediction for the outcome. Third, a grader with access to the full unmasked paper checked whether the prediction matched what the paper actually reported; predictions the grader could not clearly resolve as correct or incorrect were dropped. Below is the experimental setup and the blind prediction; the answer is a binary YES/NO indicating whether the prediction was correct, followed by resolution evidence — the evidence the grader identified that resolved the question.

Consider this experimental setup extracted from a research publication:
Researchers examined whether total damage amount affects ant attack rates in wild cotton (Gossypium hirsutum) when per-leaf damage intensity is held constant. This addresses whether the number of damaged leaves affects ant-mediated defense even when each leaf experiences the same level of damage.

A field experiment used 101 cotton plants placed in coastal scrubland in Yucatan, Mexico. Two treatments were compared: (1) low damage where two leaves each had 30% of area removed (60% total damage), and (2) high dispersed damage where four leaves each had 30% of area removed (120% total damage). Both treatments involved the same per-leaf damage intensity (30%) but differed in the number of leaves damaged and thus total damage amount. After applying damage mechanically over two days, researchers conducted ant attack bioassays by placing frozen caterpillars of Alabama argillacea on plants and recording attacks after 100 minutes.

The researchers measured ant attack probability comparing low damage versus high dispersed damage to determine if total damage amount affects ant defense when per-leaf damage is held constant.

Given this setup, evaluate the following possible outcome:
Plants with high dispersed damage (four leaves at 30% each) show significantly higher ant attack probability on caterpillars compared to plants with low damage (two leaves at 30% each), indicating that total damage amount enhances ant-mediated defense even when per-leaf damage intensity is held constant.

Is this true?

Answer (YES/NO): YES